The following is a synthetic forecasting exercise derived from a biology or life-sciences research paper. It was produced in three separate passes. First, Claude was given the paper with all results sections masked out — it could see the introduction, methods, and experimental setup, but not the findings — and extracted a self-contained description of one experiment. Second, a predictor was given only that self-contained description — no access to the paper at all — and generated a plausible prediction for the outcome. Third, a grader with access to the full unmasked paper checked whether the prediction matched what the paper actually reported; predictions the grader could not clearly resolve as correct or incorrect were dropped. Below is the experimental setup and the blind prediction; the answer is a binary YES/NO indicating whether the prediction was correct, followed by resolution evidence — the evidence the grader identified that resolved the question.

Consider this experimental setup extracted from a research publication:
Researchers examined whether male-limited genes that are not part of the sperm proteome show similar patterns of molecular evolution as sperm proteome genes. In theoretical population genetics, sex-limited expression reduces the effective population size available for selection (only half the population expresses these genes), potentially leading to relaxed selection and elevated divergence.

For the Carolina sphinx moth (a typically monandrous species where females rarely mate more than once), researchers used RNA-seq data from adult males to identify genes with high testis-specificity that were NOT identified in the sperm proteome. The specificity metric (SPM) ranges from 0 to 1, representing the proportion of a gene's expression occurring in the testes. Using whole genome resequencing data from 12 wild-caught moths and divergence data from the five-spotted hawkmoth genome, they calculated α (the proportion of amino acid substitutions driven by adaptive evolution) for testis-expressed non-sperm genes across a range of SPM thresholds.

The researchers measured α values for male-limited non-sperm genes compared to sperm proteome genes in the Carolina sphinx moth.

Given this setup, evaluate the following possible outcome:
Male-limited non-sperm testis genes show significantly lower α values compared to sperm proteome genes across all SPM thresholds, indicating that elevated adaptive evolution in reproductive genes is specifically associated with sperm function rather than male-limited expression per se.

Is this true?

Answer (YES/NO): NO